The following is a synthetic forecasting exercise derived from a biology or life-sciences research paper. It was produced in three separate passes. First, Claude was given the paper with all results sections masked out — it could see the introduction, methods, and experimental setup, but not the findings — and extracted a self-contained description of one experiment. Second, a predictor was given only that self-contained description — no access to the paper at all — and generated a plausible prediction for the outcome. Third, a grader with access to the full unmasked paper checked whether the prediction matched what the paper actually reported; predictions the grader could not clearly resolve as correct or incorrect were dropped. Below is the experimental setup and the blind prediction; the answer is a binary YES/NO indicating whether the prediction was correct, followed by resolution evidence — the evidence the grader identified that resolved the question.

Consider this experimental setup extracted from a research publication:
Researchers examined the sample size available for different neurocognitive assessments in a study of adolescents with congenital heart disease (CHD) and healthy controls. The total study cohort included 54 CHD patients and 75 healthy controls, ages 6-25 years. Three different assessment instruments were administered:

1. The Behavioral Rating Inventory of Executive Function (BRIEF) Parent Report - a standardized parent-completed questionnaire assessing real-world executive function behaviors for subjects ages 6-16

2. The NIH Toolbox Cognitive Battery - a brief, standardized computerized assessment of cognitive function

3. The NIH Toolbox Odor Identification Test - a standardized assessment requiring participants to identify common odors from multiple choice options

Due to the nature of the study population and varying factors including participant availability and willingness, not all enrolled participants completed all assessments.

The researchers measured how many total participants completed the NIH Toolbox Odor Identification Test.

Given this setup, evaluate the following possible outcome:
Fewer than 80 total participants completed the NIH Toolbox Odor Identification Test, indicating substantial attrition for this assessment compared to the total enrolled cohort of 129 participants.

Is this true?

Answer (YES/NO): YES